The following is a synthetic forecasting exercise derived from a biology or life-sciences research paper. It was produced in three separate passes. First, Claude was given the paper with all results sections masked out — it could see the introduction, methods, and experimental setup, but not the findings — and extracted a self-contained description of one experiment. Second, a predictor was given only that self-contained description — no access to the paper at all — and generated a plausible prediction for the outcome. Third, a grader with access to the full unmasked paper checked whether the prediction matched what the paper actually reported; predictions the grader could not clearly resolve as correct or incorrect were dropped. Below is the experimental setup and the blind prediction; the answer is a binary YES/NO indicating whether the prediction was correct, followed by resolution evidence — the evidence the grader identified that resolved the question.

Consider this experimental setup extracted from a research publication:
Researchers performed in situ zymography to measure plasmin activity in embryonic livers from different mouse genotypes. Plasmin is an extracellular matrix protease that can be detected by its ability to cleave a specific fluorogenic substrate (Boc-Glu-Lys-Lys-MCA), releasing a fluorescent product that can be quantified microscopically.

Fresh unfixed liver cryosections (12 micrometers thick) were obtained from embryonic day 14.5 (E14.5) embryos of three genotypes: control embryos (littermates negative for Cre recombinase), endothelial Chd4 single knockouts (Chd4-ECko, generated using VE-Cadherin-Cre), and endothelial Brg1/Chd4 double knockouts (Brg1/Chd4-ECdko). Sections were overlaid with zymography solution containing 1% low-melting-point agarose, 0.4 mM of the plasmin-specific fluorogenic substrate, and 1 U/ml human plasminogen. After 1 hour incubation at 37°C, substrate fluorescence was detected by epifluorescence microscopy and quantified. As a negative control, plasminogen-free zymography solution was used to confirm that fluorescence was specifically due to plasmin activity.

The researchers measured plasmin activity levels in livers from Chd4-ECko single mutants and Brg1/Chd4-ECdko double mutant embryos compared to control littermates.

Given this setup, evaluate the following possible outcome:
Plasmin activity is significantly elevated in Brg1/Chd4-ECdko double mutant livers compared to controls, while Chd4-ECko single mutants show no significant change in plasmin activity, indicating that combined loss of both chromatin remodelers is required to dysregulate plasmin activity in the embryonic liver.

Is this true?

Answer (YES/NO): NO